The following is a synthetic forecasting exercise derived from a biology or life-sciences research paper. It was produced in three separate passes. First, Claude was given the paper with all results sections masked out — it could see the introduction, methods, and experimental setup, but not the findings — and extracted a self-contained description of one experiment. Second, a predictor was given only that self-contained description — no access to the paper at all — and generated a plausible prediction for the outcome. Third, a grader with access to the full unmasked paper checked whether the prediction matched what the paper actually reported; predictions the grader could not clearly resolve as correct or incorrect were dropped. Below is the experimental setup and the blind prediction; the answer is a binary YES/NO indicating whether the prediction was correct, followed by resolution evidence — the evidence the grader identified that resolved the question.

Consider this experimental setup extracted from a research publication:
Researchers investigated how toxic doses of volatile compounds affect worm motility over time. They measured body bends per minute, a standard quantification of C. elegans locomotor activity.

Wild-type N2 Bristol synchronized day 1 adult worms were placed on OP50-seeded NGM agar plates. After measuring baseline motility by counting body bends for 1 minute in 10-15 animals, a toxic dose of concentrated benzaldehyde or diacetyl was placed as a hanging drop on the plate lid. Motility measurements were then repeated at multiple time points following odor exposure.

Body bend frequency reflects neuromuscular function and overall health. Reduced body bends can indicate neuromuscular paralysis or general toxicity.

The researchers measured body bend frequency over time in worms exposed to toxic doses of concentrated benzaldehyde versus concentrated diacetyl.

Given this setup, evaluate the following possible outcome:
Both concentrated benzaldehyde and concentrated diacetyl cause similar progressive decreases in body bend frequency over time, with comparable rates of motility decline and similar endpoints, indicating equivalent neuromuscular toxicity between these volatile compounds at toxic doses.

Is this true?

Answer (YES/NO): NO